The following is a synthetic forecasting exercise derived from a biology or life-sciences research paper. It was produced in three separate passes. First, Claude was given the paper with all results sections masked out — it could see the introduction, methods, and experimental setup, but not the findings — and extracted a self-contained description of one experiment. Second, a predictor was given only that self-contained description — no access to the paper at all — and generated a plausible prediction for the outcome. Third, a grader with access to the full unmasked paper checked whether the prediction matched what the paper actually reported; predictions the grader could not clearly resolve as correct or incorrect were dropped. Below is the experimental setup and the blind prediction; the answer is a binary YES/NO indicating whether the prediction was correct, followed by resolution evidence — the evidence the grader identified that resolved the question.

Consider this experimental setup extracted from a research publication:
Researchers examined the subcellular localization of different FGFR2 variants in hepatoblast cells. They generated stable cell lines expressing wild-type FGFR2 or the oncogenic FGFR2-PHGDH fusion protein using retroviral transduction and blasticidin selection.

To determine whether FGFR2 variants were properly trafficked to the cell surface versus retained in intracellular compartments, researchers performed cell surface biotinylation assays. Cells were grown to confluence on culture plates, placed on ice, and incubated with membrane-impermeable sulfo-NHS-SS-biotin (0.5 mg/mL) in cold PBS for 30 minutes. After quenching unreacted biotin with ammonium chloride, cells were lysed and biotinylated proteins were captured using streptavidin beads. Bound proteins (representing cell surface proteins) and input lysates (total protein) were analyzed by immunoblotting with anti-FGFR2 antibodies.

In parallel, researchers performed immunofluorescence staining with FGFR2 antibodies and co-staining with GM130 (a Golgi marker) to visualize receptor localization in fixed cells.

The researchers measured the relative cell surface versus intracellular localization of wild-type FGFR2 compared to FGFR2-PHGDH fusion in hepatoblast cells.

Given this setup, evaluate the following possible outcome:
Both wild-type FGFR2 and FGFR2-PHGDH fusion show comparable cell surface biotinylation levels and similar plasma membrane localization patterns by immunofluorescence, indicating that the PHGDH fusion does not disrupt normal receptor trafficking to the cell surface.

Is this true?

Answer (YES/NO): NO